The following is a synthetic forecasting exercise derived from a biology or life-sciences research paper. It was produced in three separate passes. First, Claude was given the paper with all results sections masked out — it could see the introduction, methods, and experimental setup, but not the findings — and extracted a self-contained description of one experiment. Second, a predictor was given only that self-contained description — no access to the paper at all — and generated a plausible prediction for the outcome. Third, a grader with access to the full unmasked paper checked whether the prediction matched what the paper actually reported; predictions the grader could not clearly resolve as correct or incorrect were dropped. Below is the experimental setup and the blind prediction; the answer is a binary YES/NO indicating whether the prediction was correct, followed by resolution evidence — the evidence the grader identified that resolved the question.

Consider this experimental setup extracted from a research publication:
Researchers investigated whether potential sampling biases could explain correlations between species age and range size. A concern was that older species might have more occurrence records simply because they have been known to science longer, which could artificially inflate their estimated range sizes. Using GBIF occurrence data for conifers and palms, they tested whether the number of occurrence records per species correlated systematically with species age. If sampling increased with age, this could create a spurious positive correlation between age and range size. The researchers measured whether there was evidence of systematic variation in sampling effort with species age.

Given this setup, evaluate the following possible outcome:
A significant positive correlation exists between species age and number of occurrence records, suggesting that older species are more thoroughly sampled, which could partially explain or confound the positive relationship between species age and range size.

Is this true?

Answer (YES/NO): NO